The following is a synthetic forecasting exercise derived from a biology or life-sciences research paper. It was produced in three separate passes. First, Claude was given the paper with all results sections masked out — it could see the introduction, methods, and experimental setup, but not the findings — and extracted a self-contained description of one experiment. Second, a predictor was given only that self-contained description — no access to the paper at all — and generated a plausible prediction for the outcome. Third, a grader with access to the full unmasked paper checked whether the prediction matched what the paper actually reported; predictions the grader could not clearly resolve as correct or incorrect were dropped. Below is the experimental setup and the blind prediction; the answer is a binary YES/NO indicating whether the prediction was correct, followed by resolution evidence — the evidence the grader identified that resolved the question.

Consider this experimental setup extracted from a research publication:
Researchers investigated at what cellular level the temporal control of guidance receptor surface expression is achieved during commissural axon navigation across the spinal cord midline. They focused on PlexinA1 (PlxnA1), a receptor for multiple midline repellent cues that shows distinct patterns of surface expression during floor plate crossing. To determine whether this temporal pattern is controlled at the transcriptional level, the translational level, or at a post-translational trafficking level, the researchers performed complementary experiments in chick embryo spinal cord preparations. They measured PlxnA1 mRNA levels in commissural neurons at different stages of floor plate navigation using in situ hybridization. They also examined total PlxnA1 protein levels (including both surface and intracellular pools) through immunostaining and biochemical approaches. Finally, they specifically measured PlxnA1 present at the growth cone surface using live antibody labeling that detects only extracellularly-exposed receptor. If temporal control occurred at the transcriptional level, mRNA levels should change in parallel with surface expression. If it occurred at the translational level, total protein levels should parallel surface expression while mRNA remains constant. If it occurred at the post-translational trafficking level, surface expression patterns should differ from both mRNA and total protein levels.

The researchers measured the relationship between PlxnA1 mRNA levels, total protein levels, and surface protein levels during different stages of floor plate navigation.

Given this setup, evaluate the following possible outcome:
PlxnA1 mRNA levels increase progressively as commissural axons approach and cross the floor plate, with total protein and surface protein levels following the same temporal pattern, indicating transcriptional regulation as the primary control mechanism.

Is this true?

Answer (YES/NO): NO